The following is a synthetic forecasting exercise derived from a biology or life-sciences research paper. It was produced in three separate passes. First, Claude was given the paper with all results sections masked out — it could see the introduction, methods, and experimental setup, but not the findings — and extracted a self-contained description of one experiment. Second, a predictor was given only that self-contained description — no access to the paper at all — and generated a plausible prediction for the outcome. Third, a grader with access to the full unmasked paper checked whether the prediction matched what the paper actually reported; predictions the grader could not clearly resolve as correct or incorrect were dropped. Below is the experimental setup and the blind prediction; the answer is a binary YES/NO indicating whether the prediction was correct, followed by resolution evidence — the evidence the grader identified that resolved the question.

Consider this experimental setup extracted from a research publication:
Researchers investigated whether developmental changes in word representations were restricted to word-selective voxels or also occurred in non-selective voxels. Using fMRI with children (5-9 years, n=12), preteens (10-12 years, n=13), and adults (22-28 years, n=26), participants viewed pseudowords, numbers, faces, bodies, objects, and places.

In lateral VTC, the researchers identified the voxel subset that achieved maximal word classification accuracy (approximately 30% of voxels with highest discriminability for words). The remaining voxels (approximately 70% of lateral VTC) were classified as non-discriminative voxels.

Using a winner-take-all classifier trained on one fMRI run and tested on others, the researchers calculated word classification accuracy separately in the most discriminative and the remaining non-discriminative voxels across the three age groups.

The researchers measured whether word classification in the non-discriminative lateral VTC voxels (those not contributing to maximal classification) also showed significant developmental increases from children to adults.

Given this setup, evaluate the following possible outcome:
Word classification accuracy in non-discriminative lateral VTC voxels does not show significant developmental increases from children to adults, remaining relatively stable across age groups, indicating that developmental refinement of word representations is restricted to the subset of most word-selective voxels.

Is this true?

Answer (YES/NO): YES